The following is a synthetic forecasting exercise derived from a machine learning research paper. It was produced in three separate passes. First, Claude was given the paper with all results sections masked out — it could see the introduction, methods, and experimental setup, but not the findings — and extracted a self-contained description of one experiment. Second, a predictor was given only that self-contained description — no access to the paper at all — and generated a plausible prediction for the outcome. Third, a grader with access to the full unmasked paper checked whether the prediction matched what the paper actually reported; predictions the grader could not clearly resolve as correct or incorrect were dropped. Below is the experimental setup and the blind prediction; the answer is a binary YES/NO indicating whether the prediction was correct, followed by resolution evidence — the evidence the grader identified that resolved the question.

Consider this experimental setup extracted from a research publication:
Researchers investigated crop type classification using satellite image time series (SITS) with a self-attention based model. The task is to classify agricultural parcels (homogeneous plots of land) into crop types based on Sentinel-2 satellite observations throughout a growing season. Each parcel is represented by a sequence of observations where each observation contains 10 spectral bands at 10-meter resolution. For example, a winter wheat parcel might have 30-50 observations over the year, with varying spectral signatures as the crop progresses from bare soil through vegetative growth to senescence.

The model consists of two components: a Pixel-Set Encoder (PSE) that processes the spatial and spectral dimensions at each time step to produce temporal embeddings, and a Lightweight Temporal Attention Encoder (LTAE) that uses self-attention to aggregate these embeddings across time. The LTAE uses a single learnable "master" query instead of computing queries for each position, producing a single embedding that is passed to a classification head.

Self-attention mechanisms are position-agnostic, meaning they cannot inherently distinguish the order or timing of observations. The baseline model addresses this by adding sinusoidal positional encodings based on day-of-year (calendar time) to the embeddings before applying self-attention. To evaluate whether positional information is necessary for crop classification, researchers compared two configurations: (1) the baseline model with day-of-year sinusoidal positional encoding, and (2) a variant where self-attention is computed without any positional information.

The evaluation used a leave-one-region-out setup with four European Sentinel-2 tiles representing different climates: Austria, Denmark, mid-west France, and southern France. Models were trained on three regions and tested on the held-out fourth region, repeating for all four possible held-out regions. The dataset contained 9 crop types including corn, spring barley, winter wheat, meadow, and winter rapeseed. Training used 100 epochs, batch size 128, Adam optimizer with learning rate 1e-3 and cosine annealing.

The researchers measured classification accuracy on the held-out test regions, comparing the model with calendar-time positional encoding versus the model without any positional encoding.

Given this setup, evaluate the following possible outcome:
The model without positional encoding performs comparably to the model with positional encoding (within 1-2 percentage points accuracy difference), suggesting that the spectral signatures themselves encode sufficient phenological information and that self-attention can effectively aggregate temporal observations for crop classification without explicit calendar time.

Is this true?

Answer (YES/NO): NO